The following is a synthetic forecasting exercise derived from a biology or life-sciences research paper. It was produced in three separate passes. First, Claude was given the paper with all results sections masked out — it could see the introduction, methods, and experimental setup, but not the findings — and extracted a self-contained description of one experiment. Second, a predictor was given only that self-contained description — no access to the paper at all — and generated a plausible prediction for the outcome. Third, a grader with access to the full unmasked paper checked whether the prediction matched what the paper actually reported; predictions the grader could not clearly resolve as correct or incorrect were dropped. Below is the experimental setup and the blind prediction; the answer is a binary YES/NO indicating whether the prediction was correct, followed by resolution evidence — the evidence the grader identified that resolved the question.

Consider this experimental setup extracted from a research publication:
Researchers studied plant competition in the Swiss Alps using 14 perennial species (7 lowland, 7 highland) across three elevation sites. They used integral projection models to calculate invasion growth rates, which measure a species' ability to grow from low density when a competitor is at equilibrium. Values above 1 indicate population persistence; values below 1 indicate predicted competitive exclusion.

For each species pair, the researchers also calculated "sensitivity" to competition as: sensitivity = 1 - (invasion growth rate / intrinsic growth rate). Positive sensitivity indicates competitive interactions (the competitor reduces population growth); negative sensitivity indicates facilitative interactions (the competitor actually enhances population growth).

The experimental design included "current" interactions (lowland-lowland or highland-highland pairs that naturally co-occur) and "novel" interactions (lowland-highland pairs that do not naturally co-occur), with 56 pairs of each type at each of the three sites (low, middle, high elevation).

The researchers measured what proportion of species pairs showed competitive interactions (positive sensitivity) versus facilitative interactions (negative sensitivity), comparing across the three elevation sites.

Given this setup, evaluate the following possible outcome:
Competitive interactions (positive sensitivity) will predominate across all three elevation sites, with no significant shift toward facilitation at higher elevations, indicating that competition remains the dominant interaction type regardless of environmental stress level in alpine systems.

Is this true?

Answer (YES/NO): YES